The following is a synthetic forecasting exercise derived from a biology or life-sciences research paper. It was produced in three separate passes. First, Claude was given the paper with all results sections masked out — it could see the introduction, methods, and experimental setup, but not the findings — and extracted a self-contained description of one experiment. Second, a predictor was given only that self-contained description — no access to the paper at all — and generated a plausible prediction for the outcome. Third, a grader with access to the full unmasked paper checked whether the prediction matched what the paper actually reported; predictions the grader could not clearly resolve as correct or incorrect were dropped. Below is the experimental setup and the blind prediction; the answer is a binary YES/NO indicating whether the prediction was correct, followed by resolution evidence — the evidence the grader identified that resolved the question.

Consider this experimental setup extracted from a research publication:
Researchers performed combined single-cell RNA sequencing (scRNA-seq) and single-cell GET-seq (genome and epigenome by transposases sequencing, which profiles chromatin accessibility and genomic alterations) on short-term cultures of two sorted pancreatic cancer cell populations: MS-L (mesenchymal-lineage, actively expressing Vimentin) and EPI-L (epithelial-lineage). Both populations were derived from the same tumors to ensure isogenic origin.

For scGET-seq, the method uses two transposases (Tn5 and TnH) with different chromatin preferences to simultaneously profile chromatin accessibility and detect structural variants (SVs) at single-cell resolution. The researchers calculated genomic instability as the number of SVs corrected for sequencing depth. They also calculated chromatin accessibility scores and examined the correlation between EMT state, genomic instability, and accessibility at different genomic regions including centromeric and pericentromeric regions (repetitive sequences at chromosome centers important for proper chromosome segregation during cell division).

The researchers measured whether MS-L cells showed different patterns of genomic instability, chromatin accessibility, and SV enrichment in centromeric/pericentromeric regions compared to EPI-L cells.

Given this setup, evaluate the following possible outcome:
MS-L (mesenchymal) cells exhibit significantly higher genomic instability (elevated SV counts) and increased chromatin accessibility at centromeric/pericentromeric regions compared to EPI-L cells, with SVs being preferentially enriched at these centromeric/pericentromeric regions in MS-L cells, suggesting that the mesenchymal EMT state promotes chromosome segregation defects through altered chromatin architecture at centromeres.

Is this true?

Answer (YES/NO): YES